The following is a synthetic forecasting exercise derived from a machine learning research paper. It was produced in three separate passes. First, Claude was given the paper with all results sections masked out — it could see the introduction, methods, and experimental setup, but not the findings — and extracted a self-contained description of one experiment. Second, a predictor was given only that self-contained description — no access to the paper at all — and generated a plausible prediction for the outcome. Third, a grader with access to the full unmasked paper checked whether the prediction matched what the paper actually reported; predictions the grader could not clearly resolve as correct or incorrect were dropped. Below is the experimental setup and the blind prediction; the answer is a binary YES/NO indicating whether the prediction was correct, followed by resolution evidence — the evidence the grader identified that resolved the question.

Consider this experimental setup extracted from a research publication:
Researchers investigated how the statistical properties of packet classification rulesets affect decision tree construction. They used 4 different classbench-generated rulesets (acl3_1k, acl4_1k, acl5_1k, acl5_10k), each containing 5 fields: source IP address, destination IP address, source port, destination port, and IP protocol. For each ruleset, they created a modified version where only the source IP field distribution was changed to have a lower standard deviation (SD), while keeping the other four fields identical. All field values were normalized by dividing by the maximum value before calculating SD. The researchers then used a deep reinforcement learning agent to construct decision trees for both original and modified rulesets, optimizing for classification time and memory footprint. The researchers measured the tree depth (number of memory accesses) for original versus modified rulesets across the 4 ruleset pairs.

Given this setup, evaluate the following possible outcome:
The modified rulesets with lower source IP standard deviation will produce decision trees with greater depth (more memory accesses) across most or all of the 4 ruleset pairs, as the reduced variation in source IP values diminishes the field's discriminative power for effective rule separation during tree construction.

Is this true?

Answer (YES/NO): NO